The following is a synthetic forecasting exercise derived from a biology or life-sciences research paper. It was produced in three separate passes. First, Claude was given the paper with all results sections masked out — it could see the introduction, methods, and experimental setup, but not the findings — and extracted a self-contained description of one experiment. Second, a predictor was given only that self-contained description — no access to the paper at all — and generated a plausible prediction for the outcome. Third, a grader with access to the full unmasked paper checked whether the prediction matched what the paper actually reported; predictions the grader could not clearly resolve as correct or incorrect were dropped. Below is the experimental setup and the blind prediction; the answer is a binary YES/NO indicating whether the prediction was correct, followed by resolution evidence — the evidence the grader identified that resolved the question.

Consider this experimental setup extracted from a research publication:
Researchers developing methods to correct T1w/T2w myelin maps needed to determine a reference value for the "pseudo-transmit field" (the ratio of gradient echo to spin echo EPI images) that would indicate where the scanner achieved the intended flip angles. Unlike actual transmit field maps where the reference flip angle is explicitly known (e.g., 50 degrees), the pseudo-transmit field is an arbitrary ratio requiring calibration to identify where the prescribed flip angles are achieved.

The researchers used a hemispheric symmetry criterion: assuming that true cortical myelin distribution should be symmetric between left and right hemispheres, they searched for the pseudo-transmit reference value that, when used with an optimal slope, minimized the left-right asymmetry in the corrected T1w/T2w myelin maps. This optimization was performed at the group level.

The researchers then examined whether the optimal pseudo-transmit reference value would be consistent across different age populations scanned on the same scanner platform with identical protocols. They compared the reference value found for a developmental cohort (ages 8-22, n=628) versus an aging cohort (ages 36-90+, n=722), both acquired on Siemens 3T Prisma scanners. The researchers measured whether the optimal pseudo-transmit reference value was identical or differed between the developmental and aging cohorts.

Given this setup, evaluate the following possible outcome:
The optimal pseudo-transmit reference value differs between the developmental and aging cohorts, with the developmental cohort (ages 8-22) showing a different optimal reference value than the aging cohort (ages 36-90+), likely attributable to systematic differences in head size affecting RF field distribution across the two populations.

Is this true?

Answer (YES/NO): NO